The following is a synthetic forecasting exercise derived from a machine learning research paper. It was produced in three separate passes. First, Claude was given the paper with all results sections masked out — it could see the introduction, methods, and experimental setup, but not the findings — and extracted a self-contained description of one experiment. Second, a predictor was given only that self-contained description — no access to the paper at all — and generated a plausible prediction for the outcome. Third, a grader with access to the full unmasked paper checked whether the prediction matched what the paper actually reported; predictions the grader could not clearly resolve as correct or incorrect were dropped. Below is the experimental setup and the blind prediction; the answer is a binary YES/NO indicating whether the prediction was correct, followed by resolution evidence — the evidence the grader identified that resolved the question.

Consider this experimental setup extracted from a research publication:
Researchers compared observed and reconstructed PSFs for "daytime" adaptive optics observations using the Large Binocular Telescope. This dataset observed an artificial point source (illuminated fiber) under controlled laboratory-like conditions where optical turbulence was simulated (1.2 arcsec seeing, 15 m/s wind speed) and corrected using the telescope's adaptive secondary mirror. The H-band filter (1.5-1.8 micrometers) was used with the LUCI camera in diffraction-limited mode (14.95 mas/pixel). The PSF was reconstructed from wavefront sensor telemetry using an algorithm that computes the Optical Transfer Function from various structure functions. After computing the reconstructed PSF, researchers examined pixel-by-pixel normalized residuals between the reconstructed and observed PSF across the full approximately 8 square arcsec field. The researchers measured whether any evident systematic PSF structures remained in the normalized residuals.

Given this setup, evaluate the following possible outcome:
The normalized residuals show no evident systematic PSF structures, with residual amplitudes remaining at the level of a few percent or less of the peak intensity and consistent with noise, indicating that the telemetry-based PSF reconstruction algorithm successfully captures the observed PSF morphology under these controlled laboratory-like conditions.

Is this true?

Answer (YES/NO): YES